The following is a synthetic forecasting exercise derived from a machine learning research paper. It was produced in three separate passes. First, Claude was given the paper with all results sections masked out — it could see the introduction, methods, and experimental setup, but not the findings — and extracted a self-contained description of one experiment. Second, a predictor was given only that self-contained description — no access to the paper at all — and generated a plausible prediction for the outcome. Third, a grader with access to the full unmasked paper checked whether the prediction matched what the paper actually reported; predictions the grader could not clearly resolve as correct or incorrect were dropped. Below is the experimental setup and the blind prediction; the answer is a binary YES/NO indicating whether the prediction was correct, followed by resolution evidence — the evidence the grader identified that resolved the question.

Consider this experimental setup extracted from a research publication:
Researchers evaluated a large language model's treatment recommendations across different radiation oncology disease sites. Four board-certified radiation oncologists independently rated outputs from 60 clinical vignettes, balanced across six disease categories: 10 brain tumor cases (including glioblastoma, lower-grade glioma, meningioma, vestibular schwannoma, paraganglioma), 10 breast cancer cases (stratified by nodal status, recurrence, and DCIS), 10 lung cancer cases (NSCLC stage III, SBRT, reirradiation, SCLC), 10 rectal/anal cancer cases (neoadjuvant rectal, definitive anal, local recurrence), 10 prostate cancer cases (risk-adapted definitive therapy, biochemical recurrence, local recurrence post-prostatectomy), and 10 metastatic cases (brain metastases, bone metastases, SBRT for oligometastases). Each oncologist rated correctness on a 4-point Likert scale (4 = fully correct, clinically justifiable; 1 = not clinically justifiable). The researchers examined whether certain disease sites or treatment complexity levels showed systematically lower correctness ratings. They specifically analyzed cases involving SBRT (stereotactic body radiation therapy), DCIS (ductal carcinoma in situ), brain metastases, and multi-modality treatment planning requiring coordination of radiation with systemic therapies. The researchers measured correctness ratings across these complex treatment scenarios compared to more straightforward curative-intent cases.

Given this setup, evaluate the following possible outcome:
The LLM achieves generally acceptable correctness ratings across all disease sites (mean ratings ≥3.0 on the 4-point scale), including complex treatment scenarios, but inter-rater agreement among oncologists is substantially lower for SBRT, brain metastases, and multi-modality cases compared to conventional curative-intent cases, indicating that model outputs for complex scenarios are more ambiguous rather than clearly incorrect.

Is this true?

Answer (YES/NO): NO